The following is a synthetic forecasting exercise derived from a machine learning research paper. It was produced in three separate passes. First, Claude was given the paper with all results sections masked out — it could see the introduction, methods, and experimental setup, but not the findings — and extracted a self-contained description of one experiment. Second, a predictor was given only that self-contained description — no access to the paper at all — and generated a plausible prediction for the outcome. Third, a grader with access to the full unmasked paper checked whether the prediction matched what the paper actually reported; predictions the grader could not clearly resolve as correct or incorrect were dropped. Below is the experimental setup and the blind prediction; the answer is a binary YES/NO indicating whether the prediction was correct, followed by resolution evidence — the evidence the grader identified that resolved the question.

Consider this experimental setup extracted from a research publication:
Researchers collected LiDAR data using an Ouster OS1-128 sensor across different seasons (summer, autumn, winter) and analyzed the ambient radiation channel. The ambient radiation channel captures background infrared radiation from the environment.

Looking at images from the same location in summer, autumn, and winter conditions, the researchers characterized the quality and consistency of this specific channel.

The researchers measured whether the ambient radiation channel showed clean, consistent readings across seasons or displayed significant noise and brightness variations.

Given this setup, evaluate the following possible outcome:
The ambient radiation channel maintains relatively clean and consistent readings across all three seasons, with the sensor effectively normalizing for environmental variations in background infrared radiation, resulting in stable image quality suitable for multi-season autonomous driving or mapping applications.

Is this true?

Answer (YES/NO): NO